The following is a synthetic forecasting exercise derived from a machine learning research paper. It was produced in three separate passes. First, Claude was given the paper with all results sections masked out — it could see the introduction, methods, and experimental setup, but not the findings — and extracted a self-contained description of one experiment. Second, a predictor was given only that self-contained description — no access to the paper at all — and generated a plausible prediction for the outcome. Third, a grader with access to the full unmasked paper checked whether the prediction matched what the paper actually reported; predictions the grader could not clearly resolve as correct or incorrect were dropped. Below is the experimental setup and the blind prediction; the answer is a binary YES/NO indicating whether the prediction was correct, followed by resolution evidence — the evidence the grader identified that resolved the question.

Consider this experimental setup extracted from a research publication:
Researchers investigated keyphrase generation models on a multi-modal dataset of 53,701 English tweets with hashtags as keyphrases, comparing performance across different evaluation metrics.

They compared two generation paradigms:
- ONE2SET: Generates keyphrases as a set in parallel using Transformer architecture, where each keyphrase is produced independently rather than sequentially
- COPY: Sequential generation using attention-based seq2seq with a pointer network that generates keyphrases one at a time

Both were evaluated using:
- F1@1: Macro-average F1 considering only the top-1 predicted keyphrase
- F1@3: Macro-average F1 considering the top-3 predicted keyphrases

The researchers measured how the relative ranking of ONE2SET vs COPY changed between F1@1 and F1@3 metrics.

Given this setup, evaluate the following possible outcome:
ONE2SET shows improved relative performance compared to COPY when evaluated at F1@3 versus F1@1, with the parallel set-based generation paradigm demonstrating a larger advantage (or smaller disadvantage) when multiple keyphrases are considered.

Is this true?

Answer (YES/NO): YES